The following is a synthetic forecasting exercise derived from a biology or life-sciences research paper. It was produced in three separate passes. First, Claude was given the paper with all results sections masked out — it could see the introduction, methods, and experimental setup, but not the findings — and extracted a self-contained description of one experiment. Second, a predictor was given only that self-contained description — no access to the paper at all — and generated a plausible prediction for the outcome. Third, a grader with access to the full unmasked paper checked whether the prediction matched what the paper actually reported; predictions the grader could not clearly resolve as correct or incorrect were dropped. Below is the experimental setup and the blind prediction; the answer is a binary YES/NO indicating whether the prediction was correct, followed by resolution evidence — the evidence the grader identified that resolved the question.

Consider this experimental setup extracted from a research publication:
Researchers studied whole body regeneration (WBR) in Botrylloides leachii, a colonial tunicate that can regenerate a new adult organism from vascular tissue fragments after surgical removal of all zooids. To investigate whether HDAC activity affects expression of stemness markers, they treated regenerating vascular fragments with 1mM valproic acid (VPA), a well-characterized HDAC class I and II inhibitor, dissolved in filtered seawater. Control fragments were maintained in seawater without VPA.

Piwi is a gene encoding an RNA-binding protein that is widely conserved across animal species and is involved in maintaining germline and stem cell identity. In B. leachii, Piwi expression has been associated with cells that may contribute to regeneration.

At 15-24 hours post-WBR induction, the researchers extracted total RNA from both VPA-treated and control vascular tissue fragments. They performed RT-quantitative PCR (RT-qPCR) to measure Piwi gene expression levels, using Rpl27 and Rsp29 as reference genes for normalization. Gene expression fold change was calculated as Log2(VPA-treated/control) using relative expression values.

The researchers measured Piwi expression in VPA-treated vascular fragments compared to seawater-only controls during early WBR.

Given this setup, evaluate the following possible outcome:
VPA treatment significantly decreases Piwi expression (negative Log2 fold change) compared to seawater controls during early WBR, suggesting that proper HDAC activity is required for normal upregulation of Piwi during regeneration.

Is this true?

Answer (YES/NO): NO